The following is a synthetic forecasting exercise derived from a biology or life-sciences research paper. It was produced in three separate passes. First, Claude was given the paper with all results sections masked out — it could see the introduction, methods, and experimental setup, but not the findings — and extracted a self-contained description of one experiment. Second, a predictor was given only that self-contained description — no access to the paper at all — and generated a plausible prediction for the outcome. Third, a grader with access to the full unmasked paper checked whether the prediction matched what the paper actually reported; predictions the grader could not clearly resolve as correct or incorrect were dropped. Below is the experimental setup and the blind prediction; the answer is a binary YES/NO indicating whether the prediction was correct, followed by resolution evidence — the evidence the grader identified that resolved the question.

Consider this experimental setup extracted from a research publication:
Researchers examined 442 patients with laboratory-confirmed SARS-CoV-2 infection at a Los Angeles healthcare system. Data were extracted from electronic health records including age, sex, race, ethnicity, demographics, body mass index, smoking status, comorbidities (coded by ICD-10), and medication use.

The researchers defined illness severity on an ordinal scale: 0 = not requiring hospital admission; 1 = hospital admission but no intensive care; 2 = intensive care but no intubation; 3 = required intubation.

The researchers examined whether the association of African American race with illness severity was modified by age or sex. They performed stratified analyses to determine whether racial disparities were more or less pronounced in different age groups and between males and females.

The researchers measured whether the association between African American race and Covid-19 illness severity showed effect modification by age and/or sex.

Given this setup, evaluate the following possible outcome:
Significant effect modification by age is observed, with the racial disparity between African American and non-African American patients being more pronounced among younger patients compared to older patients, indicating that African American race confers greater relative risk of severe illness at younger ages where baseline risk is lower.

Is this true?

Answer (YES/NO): NO